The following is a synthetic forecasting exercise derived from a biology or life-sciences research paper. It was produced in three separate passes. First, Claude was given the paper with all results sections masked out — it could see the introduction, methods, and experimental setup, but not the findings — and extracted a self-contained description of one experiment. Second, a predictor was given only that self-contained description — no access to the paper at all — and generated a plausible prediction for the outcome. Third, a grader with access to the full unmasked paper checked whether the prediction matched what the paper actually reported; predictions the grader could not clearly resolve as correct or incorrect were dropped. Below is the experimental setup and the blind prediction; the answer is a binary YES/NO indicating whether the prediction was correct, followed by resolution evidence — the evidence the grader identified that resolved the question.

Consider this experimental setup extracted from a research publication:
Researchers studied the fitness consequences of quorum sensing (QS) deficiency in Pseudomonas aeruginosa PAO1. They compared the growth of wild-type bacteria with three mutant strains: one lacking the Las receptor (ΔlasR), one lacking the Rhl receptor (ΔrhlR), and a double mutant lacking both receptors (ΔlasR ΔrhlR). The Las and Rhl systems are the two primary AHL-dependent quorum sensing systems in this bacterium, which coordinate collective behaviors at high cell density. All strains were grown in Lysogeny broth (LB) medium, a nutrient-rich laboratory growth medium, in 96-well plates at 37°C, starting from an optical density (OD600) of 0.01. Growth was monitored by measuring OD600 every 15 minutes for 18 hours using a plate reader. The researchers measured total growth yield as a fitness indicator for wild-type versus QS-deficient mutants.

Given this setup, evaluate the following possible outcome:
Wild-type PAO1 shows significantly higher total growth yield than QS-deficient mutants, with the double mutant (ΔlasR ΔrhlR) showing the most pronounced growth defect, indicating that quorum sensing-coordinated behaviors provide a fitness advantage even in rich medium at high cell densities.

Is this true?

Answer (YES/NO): NO